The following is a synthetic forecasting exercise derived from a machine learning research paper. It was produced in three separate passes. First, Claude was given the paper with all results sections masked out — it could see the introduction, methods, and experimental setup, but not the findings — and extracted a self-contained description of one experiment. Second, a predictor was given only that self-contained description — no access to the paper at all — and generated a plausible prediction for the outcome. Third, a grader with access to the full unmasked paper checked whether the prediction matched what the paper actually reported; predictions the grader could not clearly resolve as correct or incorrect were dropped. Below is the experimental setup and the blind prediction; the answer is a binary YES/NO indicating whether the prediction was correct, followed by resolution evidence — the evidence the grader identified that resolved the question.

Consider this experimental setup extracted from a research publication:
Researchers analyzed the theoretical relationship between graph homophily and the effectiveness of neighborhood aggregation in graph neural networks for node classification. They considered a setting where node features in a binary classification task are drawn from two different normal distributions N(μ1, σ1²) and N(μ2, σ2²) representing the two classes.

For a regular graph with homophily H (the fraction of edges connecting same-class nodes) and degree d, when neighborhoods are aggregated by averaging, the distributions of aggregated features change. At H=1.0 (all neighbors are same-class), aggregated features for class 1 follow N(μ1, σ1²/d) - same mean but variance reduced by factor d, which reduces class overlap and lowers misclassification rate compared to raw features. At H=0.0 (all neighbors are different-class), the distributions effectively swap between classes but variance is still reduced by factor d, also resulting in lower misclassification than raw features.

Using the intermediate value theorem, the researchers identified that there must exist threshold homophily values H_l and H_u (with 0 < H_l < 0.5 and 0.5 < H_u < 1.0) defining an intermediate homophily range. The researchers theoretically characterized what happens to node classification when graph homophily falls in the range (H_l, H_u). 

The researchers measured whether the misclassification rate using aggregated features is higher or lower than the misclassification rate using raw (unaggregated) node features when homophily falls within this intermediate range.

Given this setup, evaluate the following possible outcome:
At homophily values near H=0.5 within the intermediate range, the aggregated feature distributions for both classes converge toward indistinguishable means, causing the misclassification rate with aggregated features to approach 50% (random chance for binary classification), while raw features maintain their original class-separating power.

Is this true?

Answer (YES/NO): NO